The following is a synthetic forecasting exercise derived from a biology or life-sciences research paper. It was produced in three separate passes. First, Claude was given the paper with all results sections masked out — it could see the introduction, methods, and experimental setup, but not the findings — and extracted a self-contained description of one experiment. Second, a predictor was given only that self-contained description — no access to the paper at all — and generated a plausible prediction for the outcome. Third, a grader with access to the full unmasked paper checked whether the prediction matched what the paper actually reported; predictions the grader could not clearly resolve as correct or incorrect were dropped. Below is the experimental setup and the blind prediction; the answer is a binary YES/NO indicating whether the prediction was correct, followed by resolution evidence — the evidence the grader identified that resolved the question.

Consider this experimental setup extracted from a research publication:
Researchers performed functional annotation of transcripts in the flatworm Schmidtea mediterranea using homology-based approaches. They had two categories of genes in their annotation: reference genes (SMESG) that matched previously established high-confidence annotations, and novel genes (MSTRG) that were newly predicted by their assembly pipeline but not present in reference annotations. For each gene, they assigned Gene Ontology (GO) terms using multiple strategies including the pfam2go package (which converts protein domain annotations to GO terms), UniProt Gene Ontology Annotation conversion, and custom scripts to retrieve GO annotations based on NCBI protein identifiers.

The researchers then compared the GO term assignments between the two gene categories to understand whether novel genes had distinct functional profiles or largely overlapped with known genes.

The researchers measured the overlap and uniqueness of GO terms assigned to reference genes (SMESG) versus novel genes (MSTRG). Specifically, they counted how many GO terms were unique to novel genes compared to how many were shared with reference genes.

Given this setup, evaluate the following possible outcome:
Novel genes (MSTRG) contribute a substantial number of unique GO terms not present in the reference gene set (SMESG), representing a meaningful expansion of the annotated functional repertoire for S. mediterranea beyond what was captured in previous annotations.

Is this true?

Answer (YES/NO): NO